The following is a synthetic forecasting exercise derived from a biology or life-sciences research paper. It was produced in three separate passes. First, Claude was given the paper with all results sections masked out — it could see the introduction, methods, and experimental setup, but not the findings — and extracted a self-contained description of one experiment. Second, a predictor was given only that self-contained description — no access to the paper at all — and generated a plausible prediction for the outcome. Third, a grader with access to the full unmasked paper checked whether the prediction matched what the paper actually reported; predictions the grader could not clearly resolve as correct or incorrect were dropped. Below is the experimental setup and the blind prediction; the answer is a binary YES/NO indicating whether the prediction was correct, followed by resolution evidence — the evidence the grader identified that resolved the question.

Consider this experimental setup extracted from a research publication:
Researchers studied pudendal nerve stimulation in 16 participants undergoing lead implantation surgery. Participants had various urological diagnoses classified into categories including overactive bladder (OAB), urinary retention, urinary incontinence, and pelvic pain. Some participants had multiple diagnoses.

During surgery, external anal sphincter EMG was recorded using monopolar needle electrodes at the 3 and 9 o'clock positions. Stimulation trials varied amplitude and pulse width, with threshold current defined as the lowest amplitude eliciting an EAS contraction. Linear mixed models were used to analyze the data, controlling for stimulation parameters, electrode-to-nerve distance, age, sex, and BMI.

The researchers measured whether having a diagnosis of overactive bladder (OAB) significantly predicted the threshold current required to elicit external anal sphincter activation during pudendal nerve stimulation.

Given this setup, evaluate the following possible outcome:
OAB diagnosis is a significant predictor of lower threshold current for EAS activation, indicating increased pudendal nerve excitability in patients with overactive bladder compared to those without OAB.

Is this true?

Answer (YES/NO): NO